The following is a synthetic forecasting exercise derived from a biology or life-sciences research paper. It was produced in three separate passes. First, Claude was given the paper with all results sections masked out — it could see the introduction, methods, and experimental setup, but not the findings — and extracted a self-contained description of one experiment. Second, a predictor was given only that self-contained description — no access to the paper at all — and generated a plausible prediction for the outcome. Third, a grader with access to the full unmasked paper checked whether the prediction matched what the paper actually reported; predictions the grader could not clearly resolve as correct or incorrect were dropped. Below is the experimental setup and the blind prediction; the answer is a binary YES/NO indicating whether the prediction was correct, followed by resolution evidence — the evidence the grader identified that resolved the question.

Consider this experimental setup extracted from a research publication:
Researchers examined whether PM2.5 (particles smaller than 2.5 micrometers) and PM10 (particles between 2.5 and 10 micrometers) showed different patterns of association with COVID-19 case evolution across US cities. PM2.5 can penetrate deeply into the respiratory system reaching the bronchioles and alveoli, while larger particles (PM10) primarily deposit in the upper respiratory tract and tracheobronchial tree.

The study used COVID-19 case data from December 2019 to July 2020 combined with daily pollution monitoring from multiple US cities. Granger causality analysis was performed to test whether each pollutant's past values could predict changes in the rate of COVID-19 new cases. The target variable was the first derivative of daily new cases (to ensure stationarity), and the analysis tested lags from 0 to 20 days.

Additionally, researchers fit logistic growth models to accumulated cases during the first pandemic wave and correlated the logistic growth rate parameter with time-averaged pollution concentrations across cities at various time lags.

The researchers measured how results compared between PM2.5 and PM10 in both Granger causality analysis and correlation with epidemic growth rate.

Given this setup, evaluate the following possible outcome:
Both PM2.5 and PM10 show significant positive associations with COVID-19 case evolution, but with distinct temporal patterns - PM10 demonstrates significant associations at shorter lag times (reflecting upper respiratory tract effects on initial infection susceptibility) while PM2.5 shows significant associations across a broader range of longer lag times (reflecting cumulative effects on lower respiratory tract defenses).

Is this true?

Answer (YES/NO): NO